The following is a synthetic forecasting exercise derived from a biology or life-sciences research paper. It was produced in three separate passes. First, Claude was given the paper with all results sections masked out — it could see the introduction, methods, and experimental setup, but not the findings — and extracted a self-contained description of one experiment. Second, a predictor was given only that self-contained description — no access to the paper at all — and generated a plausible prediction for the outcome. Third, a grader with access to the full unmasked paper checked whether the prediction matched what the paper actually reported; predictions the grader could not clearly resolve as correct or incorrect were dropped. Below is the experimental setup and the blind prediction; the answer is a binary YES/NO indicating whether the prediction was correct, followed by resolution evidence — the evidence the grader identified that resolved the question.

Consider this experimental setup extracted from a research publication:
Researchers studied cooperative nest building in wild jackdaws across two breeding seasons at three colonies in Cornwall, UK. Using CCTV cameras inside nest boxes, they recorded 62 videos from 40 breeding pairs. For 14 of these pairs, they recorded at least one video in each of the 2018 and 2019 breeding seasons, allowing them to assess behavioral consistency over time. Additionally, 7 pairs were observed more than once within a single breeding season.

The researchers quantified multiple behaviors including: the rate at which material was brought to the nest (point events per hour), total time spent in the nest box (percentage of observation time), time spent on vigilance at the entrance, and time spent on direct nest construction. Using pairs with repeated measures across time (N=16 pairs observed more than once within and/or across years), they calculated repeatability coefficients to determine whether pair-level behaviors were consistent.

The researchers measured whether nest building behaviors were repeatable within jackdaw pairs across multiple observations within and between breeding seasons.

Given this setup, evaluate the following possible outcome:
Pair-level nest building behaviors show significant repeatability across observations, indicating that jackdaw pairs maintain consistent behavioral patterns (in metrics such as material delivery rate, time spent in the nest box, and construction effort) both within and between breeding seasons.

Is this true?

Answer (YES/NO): NO